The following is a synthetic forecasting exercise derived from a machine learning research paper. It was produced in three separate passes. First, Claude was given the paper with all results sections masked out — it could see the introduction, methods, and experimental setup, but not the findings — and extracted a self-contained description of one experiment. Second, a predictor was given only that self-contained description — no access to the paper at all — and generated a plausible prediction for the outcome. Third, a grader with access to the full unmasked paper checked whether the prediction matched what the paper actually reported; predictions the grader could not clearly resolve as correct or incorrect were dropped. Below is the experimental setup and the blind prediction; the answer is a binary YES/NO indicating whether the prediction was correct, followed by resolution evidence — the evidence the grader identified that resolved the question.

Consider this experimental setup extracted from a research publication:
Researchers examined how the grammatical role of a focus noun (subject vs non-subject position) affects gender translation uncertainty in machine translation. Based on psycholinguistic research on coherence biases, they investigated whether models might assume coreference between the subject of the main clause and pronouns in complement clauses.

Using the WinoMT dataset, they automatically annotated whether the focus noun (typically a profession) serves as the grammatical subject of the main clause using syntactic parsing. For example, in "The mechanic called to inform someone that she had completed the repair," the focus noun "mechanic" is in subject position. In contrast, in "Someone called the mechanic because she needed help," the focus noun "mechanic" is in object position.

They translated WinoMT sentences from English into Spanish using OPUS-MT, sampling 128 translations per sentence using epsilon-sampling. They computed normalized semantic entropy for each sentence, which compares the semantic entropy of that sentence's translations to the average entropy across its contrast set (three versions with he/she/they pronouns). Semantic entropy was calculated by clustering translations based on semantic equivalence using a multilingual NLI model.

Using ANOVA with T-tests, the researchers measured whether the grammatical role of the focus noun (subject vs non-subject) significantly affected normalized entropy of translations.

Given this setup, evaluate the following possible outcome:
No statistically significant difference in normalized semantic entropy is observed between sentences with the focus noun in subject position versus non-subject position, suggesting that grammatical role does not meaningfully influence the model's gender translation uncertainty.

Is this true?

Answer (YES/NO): NO